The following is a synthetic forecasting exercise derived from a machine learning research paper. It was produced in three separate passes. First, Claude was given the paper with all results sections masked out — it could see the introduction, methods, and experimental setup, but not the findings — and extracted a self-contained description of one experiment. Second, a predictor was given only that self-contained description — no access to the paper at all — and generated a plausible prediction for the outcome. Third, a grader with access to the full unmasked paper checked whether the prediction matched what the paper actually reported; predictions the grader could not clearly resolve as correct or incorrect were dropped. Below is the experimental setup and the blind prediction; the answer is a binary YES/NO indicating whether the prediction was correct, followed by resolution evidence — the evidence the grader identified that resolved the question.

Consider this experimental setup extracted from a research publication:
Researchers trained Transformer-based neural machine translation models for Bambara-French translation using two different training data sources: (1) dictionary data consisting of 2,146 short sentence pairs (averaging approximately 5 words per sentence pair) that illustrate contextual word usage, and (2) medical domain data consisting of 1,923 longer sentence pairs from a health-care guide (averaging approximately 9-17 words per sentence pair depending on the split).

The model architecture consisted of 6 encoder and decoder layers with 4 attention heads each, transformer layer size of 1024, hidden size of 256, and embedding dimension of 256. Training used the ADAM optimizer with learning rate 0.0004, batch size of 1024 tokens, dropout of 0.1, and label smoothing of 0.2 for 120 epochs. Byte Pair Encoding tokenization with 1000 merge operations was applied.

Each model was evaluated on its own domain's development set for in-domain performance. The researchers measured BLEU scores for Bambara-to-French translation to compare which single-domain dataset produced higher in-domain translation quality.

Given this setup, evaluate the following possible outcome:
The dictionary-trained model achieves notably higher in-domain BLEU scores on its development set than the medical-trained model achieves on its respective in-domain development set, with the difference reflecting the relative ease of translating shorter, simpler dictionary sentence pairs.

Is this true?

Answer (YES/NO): YES